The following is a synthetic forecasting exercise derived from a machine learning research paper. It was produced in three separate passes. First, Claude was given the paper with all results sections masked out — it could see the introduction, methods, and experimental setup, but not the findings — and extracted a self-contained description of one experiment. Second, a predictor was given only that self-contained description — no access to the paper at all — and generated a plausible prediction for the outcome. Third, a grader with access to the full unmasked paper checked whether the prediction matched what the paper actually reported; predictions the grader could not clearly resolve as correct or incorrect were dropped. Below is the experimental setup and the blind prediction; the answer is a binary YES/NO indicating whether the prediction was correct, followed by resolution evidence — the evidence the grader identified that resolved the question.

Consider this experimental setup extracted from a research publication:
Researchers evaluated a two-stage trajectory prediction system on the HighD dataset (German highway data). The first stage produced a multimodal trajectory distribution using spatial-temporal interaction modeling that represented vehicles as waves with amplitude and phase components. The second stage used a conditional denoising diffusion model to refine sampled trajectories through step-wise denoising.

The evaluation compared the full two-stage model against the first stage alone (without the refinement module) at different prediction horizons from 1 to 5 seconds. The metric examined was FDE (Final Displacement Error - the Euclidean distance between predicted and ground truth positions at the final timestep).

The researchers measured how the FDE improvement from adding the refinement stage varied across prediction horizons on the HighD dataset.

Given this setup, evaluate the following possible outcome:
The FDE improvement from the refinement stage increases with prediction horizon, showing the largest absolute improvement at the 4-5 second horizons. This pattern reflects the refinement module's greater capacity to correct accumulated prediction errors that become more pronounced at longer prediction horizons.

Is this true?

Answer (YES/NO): YES